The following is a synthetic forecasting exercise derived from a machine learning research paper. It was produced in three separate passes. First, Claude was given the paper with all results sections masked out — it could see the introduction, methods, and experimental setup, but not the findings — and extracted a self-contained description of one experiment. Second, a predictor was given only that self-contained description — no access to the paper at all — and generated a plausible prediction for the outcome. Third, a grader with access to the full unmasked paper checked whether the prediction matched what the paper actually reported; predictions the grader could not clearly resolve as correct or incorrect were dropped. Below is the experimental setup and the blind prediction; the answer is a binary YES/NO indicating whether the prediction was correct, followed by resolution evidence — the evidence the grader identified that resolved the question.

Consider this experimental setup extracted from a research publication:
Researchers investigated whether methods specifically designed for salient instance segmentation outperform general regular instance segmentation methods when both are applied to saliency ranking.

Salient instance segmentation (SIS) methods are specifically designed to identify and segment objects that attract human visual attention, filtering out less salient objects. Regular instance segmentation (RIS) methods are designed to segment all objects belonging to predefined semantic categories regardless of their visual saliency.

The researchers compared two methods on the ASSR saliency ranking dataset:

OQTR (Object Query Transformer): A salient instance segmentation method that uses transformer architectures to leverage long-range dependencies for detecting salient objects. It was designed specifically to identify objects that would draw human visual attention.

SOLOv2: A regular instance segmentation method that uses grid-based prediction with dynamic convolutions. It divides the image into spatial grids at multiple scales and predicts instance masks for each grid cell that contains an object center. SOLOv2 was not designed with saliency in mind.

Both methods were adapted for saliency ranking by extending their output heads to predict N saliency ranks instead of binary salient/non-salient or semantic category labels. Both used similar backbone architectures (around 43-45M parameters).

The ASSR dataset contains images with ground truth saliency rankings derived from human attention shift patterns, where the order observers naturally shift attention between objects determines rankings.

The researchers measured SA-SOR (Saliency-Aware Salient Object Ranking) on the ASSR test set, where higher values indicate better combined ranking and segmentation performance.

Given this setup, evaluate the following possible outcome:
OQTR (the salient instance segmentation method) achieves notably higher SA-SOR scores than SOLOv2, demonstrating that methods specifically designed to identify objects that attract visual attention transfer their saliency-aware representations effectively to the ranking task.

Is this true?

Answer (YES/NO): NO